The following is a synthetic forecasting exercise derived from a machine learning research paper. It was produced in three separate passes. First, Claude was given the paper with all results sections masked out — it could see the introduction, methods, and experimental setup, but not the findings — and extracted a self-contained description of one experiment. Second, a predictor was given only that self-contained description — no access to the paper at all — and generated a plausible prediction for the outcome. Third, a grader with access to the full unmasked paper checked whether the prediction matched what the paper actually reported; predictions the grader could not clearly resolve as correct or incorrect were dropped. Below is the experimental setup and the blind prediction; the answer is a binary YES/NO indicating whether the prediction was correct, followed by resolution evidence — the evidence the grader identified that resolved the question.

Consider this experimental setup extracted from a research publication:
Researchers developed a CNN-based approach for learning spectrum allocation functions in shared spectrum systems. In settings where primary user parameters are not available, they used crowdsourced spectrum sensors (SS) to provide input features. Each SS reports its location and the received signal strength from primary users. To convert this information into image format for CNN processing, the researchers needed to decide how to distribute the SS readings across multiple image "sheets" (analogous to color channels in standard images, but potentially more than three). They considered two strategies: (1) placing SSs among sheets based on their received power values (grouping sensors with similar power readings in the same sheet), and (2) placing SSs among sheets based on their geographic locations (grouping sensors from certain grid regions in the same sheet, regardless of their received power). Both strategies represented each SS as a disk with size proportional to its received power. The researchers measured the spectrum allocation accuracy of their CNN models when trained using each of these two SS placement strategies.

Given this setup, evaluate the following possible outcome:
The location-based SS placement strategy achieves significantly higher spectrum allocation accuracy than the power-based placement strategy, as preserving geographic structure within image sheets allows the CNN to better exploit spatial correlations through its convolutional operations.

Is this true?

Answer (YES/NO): YES